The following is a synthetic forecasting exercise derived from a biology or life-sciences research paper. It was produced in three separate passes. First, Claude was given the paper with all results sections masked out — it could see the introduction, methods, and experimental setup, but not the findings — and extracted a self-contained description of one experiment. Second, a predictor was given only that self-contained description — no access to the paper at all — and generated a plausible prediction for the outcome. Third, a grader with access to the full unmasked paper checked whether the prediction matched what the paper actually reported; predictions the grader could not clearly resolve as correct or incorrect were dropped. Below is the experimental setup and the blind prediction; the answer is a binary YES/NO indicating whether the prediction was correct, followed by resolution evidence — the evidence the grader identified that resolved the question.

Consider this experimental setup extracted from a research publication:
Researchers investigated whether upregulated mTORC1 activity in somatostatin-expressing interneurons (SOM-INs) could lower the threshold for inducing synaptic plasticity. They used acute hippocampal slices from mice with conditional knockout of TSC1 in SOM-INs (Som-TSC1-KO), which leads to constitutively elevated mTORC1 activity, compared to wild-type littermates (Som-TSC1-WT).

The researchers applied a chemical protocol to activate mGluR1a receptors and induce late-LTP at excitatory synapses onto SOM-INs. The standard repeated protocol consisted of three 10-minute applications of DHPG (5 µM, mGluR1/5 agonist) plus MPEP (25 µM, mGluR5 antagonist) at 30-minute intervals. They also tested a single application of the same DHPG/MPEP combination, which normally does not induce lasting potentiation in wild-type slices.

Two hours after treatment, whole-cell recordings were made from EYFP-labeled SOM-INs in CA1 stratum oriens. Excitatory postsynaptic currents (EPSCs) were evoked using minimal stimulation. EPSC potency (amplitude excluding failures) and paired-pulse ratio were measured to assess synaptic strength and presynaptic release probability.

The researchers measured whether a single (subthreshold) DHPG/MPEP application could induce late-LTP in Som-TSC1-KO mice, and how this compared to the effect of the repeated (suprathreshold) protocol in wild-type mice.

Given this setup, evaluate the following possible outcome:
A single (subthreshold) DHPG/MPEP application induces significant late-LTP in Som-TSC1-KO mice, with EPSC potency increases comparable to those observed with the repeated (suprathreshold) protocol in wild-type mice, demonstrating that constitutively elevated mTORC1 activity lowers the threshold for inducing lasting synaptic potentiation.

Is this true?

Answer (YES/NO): YES